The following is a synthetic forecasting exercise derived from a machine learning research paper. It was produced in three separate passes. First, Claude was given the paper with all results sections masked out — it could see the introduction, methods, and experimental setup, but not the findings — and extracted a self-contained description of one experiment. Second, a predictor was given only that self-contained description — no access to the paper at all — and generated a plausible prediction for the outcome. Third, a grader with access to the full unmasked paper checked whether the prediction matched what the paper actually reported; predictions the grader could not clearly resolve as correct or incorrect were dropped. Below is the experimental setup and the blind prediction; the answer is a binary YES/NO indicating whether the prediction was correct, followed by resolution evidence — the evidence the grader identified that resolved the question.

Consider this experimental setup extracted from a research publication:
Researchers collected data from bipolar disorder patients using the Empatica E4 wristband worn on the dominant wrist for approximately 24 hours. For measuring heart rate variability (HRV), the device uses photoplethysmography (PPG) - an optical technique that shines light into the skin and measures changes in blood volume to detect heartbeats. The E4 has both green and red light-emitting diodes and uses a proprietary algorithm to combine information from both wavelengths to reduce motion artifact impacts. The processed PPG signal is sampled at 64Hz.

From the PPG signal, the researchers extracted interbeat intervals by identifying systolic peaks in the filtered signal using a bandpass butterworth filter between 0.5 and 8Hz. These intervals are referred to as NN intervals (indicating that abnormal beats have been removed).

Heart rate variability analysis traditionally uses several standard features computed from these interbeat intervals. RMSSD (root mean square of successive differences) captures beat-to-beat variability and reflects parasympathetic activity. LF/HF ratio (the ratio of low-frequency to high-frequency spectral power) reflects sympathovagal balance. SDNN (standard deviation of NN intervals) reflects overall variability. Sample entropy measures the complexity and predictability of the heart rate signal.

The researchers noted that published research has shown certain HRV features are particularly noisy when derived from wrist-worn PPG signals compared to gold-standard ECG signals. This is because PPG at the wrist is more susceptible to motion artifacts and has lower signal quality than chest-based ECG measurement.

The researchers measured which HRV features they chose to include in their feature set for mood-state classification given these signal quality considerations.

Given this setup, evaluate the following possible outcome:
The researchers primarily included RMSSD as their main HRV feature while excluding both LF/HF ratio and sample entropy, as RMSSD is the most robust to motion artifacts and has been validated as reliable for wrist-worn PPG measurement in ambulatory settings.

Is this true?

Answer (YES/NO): NO